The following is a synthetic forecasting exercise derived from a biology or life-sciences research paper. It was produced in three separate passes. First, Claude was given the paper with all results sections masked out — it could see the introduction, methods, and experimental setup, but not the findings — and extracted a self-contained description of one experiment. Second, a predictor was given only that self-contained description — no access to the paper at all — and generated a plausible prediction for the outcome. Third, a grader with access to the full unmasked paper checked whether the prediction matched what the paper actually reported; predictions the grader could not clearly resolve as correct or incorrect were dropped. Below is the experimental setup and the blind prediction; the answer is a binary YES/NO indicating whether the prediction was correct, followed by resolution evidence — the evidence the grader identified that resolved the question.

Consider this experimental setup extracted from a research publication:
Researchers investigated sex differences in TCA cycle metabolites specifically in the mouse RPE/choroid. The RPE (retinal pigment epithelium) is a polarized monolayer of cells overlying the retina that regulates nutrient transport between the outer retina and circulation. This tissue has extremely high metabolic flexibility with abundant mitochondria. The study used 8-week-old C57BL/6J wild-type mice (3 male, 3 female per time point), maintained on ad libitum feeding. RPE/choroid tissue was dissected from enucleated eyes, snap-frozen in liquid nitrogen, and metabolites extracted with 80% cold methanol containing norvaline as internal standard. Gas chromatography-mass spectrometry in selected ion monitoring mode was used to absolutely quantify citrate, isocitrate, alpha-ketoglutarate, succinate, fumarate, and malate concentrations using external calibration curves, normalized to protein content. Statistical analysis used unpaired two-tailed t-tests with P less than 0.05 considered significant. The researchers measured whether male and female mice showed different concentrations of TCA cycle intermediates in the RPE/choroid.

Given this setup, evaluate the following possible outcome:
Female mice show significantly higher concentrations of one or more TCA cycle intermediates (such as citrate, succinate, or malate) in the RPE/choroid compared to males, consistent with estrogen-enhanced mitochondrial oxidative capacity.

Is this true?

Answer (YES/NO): YES